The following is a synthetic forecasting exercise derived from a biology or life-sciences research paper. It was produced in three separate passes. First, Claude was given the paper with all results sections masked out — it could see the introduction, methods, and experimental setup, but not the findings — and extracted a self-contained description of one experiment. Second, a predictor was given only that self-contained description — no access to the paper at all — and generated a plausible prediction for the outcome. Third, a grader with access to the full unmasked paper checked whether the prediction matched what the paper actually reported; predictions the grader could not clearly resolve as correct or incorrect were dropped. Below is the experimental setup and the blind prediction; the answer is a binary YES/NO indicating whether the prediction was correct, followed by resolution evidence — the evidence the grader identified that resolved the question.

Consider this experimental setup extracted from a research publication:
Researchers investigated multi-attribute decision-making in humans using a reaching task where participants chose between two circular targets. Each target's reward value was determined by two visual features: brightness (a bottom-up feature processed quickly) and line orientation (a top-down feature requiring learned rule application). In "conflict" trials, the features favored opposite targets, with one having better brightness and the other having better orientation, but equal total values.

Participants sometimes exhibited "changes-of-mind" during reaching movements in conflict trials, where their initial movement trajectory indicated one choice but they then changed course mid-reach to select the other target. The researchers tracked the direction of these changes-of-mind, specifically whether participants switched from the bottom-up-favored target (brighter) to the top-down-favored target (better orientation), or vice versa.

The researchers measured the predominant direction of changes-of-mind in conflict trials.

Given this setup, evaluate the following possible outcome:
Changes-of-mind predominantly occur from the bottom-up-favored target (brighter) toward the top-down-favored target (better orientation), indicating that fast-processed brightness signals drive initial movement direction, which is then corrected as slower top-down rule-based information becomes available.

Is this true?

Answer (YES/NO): YES